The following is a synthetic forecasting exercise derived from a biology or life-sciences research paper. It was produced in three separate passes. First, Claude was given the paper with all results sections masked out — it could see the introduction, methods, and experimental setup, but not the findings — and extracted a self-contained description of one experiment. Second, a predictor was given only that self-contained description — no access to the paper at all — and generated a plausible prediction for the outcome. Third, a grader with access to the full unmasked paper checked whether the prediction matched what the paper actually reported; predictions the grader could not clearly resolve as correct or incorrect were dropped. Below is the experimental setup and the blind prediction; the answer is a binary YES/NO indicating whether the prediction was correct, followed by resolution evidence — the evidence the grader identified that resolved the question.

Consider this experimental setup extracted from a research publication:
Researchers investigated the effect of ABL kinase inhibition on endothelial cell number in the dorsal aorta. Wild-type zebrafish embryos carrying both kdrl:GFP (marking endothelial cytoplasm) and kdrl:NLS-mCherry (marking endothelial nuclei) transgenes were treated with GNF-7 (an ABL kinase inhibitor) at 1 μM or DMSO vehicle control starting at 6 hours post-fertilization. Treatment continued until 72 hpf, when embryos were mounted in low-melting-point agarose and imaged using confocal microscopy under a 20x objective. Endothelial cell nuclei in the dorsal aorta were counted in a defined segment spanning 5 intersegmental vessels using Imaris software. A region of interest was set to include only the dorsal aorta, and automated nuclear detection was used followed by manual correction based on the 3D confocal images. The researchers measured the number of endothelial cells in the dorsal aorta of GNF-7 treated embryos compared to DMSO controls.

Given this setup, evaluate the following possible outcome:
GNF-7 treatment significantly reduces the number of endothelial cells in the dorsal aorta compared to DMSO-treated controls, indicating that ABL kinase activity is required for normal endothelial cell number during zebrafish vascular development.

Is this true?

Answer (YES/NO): YES